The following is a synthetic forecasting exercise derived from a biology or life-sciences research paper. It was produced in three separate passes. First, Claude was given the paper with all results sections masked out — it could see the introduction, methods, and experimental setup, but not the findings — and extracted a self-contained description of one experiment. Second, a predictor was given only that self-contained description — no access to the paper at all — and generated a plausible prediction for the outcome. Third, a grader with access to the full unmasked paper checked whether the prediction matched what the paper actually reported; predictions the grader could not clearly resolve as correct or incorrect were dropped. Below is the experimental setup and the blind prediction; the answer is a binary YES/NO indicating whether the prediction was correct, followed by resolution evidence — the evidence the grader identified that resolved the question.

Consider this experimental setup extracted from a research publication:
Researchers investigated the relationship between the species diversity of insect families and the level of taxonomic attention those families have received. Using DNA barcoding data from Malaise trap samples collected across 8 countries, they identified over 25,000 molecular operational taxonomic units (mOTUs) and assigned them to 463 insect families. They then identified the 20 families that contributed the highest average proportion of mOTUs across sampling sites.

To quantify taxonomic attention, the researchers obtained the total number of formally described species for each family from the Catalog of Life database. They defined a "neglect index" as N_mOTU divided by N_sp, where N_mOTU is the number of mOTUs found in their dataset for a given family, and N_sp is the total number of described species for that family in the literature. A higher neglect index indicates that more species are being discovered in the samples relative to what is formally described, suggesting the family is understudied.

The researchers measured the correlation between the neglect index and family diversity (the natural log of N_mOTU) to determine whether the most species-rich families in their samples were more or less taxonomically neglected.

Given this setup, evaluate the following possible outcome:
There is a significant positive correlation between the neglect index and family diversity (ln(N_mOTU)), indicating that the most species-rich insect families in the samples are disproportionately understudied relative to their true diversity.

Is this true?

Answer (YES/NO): YES